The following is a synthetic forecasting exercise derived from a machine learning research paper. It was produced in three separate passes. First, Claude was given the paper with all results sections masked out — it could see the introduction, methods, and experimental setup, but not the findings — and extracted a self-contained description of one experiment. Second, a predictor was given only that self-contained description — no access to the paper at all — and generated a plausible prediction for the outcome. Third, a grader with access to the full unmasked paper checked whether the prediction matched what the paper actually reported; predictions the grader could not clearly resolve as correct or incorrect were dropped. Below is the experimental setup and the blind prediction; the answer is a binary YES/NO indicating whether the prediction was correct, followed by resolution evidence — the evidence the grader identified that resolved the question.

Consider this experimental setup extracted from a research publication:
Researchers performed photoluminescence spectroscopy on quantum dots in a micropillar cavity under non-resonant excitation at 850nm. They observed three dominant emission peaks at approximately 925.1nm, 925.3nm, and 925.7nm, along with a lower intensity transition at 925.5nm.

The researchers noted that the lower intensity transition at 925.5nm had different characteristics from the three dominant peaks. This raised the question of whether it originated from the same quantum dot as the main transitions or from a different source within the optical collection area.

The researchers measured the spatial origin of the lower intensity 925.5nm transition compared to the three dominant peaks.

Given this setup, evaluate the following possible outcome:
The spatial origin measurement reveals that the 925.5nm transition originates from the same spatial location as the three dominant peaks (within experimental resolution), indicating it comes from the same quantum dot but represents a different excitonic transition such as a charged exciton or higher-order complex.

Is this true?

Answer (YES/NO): NO